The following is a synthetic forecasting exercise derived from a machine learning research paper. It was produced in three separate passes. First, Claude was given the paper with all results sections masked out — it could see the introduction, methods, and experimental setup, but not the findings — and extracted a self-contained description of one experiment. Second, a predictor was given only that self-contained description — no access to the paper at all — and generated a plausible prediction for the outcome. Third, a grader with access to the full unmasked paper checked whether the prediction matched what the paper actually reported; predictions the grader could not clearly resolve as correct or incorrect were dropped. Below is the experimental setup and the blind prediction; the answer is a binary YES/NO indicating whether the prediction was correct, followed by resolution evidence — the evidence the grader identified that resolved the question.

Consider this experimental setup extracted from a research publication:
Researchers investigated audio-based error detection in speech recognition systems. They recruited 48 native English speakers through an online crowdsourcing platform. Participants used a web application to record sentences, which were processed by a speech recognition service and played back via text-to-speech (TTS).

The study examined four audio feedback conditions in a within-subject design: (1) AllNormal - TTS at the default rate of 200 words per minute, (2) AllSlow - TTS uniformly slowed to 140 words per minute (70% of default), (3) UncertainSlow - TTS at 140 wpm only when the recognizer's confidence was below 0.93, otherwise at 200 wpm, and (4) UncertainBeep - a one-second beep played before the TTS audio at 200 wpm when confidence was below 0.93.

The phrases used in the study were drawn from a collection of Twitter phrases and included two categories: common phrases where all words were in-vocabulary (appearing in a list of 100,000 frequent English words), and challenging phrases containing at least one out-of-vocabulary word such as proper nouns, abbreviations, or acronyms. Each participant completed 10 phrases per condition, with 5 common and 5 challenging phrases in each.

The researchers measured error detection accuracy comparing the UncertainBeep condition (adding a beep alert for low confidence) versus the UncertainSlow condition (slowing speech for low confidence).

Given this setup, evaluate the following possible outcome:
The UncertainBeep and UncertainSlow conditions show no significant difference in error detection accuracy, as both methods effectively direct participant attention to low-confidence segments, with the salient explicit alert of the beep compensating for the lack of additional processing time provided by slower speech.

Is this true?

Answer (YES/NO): YES